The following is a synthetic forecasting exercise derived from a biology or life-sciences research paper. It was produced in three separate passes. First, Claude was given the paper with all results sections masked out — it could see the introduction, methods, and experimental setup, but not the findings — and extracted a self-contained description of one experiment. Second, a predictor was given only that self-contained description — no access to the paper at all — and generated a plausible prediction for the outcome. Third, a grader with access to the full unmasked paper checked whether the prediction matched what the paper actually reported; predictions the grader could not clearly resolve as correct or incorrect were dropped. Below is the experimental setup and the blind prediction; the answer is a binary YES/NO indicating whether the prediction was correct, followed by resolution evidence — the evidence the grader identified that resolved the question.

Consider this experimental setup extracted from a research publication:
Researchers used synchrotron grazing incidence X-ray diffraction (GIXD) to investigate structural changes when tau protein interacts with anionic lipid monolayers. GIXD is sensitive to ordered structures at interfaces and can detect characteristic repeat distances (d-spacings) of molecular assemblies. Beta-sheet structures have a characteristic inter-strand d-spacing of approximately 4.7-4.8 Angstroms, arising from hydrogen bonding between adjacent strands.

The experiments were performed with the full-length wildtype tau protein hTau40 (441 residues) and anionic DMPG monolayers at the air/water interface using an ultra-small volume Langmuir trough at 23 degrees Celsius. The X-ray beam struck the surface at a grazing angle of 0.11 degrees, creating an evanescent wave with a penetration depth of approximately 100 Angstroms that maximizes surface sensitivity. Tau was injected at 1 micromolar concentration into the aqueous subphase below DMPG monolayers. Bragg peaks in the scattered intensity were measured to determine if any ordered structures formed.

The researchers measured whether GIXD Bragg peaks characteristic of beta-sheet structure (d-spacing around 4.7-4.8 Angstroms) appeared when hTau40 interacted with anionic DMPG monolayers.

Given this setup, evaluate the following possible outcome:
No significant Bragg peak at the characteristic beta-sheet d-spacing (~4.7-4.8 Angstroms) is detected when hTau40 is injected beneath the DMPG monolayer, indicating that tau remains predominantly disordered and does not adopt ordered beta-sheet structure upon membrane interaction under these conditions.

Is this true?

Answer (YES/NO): NO